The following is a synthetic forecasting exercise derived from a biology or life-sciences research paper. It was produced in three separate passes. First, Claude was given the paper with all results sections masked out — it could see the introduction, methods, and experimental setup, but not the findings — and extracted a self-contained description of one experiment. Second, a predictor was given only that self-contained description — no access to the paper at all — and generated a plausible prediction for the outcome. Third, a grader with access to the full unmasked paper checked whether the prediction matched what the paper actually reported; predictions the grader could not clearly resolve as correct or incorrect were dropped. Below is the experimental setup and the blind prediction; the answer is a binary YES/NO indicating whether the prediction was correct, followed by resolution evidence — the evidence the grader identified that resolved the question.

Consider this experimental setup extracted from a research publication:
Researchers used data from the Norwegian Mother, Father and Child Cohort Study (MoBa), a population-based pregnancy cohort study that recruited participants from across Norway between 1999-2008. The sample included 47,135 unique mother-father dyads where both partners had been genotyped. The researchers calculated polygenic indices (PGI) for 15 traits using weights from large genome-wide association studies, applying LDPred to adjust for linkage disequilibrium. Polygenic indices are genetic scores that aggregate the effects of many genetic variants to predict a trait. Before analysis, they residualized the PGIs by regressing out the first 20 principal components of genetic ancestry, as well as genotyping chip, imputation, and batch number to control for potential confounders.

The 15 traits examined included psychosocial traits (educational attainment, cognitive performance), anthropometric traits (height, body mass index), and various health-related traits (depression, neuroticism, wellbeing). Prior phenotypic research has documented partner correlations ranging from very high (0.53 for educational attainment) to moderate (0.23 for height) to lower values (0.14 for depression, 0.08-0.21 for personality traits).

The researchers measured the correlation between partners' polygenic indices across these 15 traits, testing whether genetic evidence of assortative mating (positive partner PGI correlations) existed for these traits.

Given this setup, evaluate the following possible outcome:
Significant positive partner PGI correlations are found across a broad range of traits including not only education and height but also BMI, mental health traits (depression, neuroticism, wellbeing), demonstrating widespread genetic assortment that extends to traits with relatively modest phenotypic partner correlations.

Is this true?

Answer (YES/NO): NO